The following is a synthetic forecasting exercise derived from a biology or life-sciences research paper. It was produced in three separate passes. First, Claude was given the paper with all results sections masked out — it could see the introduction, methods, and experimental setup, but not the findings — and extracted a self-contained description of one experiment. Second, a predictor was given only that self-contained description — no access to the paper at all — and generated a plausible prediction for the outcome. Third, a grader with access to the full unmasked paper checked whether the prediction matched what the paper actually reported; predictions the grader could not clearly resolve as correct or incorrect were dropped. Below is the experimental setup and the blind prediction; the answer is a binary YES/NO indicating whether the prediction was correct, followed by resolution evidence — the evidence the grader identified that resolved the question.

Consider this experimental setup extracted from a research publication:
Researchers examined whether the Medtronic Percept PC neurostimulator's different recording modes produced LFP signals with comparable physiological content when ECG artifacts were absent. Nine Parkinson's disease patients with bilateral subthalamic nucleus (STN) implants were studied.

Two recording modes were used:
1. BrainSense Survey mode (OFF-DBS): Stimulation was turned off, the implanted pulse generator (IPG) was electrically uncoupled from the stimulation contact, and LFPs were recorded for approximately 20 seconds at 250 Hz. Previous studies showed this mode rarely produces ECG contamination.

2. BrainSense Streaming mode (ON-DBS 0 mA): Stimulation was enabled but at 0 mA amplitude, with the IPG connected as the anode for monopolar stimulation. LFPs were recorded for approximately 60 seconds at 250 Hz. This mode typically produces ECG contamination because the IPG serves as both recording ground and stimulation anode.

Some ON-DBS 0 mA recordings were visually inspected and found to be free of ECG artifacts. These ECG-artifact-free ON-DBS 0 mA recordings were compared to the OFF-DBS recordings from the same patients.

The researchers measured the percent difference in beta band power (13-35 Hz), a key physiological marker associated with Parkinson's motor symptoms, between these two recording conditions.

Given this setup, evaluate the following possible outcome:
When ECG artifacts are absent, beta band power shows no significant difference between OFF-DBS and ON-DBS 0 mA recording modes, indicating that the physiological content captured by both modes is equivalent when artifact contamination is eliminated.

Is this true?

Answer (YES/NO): NO